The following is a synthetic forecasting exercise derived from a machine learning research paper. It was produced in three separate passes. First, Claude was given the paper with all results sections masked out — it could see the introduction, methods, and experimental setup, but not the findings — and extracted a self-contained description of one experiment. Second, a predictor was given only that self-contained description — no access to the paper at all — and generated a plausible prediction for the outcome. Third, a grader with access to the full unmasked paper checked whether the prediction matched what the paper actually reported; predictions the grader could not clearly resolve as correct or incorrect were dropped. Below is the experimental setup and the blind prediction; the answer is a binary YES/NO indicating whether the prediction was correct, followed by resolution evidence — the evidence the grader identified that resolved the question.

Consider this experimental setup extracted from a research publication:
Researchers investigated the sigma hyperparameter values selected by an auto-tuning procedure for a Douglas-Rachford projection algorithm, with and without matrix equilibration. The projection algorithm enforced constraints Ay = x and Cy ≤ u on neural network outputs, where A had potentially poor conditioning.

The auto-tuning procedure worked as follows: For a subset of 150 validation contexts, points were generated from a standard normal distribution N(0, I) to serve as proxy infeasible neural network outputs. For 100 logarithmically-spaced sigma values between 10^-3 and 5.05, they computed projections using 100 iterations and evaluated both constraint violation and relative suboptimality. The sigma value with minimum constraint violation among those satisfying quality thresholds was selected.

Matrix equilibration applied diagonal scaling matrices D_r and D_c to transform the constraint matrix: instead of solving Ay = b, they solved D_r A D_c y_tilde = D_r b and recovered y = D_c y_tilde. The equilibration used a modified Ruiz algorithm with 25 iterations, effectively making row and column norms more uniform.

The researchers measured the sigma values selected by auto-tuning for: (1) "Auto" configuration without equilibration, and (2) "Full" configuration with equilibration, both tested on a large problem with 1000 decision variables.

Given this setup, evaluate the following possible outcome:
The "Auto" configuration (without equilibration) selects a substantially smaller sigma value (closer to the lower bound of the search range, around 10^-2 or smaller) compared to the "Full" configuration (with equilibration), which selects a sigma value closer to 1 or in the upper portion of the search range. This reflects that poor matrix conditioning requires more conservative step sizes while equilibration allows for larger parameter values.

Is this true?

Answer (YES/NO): NO